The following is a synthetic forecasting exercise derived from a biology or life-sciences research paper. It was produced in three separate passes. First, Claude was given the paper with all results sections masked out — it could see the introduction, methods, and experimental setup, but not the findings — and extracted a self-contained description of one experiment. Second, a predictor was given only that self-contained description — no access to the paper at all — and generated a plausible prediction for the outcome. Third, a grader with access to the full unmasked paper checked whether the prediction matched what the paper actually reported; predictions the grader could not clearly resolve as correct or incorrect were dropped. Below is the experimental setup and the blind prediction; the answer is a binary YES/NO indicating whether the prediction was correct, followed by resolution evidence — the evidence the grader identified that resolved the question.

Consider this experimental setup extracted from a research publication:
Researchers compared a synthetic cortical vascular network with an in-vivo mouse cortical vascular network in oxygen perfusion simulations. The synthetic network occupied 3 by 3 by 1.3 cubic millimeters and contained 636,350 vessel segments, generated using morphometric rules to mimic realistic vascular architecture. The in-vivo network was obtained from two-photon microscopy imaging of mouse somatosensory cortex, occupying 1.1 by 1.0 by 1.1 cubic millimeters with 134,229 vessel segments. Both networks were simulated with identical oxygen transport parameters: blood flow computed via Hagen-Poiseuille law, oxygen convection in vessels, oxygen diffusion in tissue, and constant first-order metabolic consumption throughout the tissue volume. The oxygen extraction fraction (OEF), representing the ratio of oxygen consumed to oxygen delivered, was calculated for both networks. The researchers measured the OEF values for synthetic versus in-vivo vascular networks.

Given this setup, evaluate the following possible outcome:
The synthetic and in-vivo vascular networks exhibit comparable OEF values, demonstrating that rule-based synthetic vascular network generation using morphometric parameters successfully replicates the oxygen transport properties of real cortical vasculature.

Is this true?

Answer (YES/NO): NO